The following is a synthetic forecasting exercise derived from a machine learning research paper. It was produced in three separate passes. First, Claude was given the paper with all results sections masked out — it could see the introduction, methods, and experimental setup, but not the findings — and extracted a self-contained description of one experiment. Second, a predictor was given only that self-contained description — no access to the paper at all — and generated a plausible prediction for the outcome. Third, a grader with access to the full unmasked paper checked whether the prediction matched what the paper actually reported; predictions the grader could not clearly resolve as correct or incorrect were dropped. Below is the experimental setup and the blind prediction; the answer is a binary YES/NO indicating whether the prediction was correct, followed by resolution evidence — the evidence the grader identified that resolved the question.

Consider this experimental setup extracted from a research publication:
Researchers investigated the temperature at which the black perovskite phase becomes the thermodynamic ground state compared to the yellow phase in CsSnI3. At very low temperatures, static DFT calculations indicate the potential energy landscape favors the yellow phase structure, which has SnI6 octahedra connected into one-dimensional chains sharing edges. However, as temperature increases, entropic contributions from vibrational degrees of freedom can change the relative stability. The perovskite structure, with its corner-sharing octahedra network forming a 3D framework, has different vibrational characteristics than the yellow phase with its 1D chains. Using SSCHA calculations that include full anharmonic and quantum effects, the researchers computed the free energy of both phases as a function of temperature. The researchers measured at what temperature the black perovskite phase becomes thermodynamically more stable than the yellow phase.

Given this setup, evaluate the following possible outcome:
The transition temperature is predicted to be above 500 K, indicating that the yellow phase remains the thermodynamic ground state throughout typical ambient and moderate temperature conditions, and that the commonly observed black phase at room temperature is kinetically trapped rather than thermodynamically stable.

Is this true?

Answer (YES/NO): NO